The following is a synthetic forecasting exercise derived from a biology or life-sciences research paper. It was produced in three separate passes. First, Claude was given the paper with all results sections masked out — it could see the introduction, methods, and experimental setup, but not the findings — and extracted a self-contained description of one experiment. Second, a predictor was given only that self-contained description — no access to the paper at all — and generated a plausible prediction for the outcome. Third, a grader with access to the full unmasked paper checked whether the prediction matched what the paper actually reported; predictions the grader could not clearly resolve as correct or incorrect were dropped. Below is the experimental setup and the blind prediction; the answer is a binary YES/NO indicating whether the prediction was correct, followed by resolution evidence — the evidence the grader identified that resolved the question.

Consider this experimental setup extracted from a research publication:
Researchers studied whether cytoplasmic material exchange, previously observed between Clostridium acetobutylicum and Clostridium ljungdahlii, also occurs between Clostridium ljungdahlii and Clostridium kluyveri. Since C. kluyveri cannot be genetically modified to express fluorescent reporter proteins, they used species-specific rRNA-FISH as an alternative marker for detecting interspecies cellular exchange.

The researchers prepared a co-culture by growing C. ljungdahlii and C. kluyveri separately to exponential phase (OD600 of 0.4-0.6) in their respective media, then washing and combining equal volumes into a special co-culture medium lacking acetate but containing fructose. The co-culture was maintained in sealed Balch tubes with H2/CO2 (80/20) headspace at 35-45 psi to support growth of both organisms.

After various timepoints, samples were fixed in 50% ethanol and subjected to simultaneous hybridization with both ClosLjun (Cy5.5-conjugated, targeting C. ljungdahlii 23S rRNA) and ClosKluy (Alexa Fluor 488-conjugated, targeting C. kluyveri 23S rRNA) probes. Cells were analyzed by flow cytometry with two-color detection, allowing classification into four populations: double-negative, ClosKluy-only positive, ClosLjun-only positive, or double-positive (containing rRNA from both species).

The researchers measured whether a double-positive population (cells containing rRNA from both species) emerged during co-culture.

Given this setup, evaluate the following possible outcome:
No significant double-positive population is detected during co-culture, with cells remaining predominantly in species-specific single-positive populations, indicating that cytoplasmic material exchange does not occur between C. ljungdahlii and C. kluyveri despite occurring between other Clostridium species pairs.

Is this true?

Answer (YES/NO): NO